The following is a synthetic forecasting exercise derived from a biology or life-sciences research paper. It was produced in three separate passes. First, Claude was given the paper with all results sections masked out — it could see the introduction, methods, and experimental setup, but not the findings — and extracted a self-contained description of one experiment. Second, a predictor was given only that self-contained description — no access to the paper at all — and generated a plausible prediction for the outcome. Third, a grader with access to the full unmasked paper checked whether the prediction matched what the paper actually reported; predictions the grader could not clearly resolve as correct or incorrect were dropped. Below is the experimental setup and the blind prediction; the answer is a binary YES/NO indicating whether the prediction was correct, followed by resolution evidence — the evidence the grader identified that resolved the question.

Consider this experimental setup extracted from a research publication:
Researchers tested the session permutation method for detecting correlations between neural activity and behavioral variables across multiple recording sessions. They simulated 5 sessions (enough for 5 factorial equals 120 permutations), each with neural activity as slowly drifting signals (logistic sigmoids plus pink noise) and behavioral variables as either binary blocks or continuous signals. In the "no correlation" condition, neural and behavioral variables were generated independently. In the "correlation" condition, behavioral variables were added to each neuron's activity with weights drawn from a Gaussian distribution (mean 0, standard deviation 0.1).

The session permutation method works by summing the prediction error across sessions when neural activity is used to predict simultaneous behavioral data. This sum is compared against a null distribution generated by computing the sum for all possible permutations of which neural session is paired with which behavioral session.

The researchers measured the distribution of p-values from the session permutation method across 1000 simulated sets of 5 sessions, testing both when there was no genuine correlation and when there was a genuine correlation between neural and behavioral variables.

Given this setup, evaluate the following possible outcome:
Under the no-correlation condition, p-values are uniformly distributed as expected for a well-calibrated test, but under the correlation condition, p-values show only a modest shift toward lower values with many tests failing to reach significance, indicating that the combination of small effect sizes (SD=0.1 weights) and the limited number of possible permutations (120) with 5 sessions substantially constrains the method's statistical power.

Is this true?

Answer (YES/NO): NO